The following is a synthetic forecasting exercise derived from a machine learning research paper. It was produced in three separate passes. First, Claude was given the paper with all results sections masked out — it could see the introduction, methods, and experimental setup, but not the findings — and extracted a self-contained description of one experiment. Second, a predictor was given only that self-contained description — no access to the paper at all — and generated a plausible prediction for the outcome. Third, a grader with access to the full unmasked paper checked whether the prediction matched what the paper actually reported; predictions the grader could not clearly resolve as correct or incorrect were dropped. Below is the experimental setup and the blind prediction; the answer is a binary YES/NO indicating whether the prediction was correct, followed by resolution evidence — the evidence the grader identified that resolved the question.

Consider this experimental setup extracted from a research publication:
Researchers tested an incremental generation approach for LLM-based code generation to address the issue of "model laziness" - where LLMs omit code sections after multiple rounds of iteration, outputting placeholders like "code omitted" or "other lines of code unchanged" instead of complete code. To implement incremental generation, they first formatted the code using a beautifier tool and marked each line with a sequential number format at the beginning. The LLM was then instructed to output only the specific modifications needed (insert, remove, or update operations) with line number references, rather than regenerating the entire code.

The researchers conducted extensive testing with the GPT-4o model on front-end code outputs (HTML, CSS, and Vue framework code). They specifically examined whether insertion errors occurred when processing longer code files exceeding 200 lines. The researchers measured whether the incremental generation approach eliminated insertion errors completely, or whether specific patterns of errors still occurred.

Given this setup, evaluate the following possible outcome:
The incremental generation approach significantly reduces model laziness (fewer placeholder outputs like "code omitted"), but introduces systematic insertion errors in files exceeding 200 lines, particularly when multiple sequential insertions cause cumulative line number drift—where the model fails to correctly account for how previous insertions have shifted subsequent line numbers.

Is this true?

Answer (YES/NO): NO